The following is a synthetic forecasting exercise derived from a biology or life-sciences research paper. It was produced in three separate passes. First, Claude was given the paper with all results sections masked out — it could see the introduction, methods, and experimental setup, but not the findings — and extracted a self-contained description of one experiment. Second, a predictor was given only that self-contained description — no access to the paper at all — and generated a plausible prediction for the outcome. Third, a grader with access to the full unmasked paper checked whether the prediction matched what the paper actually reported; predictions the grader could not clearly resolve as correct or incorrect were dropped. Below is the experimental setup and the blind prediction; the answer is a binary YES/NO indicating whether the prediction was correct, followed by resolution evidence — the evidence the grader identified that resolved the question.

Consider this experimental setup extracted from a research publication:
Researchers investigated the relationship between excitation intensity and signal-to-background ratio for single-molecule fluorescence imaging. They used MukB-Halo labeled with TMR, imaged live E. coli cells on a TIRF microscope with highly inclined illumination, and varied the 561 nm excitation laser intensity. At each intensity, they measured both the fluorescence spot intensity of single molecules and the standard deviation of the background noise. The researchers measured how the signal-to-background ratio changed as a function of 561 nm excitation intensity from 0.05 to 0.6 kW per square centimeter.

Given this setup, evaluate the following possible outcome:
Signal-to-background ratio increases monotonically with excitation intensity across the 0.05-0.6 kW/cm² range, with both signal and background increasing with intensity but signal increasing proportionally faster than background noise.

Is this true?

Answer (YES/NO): NO